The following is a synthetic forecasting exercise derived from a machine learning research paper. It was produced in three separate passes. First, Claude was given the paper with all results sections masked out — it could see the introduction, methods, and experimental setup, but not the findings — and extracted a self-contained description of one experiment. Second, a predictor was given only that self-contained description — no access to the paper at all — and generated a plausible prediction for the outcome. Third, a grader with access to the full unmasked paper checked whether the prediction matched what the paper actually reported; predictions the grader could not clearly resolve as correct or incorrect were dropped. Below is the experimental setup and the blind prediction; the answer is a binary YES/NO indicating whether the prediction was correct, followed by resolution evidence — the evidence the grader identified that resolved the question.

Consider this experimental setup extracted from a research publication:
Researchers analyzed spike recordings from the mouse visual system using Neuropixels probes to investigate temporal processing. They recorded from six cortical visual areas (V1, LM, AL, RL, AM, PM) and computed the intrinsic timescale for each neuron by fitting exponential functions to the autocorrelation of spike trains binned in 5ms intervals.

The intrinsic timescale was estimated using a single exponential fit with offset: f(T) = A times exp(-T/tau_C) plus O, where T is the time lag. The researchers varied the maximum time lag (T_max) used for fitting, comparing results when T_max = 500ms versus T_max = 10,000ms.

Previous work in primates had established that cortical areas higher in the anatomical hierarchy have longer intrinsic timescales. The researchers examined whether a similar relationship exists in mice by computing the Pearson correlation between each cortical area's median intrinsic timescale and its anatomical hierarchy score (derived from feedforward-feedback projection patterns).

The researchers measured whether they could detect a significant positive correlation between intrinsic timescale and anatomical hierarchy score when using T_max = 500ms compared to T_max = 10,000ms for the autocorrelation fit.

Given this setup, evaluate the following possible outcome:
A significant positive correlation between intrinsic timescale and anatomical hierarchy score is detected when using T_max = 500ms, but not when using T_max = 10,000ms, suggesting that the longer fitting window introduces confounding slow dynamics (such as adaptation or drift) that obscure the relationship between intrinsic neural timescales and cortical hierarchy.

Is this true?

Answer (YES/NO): NO